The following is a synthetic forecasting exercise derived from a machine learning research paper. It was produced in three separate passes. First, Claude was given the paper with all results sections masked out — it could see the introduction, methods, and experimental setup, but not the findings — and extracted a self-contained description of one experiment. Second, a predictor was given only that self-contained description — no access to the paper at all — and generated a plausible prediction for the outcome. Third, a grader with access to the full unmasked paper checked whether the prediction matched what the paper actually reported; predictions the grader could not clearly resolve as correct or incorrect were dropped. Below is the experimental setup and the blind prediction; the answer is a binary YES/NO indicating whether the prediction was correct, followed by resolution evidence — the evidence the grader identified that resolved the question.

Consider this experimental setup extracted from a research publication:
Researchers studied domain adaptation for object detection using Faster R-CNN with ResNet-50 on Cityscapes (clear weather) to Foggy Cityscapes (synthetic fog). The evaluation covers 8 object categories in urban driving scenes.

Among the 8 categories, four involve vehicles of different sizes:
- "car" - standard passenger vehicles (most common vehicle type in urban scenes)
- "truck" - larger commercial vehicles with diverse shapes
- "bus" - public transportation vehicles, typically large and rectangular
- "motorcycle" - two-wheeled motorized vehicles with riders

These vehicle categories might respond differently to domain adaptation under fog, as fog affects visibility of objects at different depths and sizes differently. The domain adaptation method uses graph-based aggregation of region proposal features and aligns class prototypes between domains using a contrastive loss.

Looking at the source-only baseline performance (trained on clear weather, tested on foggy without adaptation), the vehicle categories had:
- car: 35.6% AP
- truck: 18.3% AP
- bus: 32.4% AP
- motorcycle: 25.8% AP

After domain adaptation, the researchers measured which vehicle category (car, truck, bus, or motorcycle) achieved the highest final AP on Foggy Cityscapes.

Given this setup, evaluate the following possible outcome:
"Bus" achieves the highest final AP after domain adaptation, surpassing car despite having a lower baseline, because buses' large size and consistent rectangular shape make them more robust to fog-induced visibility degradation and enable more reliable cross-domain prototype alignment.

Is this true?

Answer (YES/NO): NO